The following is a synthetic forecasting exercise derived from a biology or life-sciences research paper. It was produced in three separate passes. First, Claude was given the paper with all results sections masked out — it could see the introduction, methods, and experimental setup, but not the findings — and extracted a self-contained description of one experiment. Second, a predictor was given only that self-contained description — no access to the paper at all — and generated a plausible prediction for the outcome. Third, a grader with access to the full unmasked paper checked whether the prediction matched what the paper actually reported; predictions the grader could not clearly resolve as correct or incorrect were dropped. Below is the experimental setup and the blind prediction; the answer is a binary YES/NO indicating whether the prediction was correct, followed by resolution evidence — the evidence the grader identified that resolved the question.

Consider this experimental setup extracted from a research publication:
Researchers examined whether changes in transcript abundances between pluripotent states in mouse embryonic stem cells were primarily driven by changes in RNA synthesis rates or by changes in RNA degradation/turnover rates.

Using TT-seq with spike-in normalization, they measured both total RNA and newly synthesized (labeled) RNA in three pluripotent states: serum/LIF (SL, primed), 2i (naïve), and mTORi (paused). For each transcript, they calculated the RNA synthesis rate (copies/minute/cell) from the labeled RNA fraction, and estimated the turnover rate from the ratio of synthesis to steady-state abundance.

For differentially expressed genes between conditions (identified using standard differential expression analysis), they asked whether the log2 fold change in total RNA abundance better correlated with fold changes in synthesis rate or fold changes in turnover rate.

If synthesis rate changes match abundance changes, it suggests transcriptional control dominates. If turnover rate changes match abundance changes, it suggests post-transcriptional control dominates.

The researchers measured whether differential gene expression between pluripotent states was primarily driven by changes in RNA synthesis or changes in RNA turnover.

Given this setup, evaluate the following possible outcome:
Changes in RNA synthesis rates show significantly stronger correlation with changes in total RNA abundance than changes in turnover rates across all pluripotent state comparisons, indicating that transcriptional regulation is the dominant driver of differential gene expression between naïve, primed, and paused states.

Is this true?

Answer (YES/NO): YES